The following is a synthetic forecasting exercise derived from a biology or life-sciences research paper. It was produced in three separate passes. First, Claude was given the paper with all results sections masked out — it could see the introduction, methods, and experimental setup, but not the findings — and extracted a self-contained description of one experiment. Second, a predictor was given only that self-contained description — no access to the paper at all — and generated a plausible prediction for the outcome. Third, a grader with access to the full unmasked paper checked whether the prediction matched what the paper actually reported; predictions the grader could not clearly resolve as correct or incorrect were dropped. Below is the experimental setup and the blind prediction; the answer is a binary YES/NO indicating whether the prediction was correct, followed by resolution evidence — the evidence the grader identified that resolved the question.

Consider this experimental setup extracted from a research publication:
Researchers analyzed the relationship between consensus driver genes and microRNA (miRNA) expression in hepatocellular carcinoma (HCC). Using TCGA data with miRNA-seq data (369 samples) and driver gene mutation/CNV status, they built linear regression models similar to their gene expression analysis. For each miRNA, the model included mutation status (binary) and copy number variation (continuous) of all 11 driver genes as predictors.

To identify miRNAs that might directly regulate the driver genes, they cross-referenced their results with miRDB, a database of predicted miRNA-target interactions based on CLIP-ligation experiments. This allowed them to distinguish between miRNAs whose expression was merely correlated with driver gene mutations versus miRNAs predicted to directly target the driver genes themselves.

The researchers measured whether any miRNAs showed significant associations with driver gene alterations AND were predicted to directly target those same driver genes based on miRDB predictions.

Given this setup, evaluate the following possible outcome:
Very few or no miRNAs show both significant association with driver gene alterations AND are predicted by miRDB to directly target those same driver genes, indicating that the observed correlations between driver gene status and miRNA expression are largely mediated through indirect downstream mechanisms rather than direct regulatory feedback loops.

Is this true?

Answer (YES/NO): NO